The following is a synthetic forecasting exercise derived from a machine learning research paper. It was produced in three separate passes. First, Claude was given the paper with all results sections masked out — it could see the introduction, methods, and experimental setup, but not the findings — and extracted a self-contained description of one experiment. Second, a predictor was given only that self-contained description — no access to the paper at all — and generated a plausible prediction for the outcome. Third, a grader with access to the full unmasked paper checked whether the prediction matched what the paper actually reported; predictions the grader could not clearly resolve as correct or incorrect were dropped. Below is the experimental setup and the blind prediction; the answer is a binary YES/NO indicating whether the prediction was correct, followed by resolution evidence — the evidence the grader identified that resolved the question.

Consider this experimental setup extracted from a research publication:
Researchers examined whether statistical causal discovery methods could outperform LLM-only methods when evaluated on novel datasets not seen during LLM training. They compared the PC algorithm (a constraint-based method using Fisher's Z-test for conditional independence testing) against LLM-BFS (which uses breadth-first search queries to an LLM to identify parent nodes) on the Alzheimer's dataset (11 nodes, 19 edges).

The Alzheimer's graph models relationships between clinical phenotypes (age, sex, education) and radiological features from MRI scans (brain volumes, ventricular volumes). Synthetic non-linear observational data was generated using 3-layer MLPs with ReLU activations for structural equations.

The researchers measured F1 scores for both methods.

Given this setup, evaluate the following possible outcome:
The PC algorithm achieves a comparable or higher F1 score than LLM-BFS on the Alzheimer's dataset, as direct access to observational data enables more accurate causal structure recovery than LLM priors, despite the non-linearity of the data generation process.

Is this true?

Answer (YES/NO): NO